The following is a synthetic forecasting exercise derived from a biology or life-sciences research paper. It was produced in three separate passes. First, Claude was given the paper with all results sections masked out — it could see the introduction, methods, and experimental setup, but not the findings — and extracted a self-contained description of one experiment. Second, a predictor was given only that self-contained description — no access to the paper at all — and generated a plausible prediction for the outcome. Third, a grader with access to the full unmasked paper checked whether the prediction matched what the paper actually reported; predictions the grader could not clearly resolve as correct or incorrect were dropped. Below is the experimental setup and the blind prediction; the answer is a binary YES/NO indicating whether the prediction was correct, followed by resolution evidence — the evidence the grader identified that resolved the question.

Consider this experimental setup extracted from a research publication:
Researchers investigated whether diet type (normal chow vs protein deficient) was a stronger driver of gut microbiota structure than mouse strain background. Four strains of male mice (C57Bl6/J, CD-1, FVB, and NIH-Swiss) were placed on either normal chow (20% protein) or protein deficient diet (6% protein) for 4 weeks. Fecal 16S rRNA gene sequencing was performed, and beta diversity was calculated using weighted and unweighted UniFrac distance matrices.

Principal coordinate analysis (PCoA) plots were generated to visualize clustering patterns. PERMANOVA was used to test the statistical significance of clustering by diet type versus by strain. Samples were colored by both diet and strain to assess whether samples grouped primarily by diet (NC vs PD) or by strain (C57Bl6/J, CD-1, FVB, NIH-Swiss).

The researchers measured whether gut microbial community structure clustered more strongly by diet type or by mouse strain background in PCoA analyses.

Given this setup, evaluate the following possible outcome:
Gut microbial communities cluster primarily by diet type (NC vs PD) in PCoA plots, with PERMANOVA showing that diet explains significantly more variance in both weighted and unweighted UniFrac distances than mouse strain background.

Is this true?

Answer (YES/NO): NO